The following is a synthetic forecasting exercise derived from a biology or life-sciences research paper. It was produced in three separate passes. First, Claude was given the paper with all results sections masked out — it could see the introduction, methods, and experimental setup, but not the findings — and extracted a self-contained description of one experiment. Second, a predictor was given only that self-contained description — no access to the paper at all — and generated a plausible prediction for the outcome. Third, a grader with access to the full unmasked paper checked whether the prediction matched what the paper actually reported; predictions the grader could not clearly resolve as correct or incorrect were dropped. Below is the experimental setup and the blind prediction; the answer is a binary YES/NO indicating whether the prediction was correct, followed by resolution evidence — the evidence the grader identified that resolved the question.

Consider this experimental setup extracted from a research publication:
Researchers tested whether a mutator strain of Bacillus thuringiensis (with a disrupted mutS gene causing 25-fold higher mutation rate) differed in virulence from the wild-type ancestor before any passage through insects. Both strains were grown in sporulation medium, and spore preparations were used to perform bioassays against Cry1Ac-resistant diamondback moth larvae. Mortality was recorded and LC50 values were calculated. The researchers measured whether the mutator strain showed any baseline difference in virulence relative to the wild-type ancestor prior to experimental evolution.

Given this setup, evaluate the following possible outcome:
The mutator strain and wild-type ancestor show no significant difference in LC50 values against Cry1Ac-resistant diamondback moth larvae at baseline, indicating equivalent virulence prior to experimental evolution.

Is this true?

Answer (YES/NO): YES